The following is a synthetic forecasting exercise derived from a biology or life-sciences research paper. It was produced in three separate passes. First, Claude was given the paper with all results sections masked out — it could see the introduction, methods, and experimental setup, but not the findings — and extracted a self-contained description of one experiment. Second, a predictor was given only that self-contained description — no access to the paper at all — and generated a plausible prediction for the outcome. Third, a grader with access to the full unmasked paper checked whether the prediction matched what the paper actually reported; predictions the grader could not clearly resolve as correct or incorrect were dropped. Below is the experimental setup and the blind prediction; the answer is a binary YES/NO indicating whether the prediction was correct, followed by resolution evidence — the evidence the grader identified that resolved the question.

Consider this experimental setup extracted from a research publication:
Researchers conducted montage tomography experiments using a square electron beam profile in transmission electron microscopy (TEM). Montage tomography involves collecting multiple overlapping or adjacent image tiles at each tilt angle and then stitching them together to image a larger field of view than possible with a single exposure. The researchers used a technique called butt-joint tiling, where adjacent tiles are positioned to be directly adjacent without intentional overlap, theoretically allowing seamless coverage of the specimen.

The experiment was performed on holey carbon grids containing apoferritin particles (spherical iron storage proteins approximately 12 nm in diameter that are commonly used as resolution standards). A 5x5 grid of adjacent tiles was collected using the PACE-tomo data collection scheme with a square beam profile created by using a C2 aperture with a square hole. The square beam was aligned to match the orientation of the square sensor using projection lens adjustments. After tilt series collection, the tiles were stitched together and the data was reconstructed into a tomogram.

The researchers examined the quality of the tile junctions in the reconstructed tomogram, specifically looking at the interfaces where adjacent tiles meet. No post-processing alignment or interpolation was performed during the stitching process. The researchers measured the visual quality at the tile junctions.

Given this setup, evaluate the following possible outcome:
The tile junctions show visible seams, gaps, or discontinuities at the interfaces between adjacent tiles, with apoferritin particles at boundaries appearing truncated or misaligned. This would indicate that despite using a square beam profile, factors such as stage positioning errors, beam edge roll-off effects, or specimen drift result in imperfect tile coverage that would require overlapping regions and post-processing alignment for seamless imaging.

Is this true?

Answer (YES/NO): NO